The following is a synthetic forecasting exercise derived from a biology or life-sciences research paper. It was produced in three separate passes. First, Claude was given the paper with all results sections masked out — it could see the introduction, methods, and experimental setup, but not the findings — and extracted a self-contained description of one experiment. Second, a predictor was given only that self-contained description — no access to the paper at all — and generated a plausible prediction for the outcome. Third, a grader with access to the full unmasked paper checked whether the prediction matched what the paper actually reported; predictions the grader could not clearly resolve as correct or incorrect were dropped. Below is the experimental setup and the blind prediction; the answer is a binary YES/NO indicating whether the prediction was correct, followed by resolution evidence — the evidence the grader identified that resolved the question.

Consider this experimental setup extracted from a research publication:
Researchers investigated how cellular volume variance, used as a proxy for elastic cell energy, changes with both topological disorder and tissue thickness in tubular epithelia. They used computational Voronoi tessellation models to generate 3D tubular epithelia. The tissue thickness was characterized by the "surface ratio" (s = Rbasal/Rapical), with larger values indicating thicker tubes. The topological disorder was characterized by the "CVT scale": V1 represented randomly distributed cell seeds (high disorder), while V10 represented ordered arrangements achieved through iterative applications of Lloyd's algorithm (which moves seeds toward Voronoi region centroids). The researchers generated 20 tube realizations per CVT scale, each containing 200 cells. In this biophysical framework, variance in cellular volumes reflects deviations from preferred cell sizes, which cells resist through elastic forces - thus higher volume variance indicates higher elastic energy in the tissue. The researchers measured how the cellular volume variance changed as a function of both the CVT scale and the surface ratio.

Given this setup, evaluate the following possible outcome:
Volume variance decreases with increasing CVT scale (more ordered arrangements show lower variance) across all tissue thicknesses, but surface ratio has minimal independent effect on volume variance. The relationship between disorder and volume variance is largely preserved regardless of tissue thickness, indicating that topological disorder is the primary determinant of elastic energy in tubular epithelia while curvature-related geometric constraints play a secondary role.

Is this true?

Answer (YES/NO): NO